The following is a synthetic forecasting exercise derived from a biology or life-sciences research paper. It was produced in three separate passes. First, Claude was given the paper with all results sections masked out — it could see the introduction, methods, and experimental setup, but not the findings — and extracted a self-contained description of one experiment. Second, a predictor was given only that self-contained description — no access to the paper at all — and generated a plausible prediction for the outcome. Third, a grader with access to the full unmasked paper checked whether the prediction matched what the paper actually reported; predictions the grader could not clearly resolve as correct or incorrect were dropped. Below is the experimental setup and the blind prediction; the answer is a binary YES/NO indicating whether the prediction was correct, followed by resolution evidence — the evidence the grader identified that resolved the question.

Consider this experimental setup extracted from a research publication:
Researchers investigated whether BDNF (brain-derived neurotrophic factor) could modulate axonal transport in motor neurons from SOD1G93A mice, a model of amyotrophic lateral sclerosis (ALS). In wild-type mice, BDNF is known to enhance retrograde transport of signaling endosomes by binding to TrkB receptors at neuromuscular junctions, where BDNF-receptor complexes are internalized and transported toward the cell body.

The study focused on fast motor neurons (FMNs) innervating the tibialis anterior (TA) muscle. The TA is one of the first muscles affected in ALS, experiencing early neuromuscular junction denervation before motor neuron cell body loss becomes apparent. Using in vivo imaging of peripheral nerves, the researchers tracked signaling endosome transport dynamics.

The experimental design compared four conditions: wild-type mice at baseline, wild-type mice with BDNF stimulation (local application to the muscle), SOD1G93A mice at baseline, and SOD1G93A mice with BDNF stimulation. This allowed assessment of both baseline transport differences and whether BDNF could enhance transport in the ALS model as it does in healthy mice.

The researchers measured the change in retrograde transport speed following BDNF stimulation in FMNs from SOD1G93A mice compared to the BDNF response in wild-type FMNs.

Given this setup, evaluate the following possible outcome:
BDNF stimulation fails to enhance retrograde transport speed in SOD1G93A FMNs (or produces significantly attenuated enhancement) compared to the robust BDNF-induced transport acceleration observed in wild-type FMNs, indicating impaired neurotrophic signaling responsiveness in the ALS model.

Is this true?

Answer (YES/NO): YES